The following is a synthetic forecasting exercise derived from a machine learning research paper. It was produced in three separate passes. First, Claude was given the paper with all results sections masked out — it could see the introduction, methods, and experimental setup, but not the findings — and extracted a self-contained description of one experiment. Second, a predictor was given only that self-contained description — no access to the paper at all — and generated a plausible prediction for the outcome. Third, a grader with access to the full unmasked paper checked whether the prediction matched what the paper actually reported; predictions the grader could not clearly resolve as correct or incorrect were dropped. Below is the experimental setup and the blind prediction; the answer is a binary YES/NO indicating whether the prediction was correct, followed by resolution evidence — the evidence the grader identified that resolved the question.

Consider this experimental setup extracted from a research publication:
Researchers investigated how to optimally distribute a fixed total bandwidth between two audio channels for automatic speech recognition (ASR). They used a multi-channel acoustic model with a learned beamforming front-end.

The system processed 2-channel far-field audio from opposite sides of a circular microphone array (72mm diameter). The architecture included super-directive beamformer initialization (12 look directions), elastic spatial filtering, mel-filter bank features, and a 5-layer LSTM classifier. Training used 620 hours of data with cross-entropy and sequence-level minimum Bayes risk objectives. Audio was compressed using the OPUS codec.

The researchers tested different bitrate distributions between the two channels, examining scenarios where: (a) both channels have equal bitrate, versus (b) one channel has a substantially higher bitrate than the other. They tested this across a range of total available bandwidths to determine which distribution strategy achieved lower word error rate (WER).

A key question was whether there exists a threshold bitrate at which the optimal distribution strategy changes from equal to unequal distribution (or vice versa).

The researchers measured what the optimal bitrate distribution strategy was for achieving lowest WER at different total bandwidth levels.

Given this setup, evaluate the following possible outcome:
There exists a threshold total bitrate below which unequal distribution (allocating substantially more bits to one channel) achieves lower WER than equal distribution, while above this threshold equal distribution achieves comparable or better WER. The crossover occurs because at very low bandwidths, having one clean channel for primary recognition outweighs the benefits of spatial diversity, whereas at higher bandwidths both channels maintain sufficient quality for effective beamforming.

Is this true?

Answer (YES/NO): NO